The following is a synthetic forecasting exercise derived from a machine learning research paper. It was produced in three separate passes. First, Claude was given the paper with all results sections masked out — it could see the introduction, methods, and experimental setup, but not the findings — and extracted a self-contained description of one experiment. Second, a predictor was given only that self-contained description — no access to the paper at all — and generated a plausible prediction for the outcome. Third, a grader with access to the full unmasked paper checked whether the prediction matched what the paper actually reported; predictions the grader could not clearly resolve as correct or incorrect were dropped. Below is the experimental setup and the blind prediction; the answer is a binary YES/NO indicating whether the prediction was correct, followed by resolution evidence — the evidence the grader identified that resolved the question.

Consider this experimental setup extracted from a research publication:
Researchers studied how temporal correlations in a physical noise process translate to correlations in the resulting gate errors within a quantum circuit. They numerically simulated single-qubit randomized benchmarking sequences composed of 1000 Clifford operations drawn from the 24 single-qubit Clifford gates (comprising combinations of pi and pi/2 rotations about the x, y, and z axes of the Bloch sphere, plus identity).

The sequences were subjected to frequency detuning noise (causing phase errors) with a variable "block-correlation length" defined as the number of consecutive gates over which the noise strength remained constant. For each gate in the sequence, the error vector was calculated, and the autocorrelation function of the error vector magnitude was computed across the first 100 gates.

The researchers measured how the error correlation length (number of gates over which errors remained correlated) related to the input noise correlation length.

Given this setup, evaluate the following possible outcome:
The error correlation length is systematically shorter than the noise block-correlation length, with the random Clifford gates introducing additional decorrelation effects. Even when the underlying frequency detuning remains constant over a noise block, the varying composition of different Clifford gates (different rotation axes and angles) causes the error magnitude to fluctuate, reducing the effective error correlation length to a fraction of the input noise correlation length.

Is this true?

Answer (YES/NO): NO